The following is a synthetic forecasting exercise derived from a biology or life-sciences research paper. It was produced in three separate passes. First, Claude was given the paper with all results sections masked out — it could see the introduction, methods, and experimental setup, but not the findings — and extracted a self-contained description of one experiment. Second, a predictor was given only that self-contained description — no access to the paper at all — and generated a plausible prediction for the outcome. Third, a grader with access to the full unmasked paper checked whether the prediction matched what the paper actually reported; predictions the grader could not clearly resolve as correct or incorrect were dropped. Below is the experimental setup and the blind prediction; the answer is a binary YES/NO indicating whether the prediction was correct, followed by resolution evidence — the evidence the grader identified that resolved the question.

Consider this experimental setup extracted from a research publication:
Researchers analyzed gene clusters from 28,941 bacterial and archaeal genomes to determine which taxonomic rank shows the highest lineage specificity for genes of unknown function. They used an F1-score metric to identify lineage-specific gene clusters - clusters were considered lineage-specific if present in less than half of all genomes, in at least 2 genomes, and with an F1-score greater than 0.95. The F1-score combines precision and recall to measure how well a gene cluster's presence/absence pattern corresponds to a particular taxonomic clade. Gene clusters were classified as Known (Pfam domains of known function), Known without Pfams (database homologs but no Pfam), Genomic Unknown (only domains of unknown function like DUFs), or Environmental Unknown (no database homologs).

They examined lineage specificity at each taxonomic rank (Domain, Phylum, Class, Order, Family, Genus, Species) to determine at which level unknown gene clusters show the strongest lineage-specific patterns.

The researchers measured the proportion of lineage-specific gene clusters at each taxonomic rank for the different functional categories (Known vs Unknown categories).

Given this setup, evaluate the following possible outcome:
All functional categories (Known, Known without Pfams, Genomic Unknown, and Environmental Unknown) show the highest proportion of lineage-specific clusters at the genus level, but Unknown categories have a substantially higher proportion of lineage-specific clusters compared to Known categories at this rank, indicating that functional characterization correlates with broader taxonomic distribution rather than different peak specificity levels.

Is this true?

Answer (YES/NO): NO